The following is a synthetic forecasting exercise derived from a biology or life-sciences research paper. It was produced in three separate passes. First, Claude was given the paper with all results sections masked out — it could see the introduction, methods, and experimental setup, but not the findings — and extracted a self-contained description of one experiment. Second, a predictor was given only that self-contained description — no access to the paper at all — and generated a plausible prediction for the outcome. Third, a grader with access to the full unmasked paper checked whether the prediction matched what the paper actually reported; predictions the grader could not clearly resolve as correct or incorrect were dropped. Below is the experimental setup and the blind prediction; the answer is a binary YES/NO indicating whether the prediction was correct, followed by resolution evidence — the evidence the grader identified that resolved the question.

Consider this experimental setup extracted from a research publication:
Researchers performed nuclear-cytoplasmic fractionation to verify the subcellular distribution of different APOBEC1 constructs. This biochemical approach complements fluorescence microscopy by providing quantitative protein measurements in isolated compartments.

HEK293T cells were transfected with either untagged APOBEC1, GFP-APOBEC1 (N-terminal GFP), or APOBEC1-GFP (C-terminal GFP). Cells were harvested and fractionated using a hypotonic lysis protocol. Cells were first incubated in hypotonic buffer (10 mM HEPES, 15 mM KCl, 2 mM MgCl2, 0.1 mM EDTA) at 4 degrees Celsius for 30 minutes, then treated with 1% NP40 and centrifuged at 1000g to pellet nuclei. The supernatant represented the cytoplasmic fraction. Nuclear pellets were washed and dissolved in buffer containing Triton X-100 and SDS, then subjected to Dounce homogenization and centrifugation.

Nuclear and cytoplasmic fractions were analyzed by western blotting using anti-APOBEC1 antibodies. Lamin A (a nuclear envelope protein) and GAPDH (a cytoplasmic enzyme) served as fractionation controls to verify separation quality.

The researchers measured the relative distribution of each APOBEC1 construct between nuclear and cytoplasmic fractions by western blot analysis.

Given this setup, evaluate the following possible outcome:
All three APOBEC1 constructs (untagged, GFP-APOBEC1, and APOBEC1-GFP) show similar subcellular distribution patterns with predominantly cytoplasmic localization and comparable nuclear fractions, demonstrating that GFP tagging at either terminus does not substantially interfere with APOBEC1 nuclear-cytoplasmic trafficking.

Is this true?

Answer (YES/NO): NO